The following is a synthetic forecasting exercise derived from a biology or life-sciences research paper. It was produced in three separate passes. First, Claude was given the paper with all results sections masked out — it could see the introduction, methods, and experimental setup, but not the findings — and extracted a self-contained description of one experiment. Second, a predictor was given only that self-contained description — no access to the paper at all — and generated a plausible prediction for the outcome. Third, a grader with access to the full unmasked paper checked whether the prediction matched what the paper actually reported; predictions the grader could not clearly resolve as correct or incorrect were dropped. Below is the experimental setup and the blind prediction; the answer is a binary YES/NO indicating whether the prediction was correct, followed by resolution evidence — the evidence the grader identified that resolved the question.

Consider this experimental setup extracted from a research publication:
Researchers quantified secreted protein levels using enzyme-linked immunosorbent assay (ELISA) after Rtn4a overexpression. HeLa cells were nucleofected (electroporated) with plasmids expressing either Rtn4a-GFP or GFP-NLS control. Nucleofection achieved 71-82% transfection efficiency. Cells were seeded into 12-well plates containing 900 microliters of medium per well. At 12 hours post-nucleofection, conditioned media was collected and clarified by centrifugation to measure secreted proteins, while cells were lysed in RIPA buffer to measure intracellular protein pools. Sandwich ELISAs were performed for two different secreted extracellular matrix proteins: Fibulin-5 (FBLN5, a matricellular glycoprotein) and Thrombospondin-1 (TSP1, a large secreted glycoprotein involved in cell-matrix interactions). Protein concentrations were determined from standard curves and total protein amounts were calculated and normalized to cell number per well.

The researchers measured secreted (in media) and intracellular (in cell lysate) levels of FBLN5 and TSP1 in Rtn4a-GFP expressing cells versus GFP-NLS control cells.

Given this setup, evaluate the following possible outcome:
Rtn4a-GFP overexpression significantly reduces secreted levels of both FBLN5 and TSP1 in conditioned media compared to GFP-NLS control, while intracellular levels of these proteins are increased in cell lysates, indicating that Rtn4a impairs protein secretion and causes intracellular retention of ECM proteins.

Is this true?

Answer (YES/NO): NO